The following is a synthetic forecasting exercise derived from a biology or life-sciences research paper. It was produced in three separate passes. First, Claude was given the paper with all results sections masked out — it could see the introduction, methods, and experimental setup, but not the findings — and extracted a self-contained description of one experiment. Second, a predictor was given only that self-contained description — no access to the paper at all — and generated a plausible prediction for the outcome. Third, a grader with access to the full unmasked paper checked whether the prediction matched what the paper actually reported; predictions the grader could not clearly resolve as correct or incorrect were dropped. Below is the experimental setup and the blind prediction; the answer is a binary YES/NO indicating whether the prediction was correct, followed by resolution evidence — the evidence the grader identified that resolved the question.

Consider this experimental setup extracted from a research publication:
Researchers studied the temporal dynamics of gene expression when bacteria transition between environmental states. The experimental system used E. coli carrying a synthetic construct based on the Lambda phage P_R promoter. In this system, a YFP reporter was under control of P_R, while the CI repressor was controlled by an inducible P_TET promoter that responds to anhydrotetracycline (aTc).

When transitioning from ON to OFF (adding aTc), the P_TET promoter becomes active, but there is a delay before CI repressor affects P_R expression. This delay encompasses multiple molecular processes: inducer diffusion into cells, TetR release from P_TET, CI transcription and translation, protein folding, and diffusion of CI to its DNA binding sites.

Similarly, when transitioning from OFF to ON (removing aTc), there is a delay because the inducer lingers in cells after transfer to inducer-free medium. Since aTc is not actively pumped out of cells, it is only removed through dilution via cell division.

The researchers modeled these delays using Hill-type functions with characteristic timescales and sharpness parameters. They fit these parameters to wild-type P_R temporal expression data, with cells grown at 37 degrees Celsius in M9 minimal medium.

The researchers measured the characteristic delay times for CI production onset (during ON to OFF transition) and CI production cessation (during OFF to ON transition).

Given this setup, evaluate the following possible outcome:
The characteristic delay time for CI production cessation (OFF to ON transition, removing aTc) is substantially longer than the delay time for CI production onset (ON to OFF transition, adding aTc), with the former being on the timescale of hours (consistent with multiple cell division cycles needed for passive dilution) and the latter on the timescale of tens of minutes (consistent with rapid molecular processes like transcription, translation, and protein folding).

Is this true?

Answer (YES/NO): NO